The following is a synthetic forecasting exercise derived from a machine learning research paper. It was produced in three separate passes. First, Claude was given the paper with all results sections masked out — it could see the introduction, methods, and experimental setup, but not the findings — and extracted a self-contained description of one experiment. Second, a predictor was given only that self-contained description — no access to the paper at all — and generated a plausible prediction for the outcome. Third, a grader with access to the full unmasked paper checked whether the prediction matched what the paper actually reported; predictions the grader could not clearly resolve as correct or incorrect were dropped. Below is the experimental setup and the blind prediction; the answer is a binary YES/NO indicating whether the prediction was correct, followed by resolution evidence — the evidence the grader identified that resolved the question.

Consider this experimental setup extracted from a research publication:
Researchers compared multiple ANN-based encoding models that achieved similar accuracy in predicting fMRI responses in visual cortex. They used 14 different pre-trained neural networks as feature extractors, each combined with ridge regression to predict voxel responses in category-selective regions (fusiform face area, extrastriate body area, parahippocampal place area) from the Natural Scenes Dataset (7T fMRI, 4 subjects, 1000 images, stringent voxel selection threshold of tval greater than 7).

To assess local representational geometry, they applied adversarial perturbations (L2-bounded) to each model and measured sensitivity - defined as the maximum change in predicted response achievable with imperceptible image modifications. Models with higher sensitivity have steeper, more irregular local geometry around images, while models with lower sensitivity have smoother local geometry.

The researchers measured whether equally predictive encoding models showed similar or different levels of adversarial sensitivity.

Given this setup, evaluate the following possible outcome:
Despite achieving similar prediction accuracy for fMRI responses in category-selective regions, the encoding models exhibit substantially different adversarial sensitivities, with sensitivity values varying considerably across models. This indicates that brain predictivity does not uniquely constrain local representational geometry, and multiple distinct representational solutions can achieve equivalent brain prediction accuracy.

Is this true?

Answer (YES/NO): YES